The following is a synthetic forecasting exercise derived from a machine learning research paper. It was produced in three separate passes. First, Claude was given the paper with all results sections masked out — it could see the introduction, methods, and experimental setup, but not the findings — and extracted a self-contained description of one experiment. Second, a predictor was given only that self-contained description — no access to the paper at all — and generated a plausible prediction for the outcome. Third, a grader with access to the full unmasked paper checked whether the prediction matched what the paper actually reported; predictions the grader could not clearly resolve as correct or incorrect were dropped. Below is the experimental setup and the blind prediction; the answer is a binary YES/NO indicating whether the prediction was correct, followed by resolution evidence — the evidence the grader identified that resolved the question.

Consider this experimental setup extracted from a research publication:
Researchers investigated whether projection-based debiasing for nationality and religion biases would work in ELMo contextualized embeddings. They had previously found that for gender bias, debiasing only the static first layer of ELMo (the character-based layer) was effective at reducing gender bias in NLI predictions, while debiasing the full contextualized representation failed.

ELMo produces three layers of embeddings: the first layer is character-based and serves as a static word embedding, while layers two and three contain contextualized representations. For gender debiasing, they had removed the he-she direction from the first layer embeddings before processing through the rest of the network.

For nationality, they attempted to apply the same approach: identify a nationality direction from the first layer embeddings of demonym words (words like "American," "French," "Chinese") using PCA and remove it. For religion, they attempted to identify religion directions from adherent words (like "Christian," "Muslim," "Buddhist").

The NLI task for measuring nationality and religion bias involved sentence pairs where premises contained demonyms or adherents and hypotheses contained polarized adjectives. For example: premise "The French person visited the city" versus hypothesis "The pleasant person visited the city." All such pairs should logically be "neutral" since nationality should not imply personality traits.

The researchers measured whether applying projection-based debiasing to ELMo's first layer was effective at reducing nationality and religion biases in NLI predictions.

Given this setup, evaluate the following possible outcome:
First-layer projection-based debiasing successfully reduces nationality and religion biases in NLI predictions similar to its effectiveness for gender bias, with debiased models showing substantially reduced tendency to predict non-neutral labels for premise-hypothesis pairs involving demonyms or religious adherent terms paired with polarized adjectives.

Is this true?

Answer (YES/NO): NO